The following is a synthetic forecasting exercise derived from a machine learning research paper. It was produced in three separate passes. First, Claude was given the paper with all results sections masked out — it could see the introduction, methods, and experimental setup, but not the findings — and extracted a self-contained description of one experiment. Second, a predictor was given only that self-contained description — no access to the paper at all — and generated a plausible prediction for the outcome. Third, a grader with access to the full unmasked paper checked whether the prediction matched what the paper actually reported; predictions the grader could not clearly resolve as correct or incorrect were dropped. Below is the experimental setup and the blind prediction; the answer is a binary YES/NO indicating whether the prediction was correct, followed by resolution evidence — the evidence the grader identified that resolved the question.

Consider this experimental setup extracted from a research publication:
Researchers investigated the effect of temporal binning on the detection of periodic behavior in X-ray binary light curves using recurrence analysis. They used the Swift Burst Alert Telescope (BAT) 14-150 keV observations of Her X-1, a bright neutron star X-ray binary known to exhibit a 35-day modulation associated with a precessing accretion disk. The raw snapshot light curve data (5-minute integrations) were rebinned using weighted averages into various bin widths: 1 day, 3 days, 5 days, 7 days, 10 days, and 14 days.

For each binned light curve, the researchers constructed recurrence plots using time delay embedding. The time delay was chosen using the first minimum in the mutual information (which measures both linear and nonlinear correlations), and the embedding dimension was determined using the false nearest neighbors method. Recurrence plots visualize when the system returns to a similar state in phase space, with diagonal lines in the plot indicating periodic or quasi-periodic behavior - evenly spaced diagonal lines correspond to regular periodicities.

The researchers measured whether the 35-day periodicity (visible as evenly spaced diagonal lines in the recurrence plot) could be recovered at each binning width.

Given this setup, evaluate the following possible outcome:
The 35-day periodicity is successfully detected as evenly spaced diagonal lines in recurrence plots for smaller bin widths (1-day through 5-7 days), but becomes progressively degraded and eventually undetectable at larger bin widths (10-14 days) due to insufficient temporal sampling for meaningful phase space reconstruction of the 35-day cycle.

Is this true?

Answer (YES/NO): NO